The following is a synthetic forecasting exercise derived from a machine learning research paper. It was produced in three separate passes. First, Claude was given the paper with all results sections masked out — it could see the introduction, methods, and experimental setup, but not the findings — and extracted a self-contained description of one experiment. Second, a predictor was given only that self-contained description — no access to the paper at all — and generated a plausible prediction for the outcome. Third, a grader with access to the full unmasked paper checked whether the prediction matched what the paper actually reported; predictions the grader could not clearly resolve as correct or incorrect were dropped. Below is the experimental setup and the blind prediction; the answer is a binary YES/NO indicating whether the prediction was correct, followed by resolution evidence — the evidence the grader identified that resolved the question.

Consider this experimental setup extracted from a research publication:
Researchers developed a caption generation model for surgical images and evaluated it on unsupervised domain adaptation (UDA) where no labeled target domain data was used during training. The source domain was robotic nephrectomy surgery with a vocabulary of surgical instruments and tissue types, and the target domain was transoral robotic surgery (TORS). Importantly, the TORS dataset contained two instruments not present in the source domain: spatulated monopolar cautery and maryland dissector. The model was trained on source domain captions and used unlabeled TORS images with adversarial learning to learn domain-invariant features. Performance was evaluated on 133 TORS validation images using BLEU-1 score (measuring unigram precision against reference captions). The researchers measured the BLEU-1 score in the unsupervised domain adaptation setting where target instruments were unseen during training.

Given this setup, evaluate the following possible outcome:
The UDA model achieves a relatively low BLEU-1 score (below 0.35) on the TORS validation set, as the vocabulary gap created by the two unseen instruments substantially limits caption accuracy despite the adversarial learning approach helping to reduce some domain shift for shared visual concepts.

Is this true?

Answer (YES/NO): YES